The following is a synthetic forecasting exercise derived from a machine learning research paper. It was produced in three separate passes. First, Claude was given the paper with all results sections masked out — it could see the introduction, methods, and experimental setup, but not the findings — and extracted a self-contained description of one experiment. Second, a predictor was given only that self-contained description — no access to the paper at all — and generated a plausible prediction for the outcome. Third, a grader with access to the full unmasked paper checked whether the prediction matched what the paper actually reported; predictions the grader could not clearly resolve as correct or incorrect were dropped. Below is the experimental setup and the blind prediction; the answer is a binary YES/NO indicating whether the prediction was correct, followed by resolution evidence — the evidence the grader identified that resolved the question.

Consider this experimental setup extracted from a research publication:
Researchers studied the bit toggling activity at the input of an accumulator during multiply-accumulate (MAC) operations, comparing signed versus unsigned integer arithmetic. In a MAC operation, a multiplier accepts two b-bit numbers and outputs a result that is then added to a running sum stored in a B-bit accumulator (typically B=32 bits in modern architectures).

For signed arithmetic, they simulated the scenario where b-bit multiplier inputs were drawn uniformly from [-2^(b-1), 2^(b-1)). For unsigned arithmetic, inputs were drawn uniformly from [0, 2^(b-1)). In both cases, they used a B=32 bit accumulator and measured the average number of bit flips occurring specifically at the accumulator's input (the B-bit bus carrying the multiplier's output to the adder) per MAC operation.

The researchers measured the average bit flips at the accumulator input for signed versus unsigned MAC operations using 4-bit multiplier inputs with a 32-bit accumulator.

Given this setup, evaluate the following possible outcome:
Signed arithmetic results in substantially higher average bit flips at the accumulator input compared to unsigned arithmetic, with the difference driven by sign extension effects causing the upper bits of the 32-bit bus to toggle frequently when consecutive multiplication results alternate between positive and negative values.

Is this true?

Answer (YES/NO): YES